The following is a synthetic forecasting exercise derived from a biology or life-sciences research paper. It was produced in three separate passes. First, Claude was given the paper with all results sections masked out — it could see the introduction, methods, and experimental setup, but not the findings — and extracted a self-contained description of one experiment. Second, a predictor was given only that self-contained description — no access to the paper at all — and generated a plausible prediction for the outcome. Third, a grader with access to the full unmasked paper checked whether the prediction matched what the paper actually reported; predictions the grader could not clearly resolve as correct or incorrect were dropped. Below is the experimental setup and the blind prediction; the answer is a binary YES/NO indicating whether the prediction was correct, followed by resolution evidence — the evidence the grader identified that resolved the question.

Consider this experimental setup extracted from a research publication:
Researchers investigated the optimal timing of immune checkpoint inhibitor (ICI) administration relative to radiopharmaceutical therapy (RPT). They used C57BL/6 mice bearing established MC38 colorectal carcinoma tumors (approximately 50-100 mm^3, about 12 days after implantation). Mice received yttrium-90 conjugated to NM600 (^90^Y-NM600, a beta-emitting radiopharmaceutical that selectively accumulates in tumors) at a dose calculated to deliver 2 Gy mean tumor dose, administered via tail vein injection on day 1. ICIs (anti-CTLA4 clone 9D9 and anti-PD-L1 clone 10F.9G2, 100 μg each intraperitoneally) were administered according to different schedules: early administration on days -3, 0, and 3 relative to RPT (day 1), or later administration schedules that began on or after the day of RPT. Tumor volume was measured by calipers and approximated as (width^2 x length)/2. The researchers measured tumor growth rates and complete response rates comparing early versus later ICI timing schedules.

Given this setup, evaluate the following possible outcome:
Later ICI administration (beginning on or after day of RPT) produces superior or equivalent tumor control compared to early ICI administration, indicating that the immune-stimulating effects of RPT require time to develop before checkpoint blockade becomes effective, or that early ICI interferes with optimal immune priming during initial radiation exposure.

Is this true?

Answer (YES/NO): NO